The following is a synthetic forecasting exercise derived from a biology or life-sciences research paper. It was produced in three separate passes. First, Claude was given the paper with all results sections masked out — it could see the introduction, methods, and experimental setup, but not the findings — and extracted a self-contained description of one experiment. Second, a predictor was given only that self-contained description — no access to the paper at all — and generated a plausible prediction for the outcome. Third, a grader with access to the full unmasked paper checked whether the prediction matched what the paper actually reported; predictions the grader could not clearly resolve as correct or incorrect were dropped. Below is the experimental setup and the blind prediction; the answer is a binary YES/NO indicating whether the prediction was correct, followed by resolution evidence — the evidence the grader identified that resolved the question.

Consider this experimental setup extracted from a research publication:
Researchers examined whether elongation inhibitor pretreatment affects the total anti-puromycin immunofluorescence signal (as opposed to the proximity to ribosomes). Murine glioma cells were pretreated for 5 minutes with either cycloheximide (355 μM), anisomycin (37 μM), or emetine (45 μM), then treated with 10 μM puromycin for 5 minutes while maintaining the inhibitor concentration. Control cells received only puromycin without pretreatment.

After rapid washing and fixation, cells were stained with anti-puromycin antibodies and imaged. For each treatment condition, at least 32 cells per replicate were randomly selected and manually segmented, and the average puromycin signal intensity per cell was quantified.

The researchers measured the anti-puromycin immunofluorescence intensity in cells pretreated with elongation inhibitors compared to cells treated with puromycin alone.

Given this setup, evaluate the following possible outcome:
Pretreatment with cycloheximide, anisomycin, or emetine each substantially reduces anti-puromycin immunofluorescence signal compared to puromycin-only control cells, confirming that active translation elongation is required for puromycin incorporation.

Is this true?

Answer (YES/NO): NO